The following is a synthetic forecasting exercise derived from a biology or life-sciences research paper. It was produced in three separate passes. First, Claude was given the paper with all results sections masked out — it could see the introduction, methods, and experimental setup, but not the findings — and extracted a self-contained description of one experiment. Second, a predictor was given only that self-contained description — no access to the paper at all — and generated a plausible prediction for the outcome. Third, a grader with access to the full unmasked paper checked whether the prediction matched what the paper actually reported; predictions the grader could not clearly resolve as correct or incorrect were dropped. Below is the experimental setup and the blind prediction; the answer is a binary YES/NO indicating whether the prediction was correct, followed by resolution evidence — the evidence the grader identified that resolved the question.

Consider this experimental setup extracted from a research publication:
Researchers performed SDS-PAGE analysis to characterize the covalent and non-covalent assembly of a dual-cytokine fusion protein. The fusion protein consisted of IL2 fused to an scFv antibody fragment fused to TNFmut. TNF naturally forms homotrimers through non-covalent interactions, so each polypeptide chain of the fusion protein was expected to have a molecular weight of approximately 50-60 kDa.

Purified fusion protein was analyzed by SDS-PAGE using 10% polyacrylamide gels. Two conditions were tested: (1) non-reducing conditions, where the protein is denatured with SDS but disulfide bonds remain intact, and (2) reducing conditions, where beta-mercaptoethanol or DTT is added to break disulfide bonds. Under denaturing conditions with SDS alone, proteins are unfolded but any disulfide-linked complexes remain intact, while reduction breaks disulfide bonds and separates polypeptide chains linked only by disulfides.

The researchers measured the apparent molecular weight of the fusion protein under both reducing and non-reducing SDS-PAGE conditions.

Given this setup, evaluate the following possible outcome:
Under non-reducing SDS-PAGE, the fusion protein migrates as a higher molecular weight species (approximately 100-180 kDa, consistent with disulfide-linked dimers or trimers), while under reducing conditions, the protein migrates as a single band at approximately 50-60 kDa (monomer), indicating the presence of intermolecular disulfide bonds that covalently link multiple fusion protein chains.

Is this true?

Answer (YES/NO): NO